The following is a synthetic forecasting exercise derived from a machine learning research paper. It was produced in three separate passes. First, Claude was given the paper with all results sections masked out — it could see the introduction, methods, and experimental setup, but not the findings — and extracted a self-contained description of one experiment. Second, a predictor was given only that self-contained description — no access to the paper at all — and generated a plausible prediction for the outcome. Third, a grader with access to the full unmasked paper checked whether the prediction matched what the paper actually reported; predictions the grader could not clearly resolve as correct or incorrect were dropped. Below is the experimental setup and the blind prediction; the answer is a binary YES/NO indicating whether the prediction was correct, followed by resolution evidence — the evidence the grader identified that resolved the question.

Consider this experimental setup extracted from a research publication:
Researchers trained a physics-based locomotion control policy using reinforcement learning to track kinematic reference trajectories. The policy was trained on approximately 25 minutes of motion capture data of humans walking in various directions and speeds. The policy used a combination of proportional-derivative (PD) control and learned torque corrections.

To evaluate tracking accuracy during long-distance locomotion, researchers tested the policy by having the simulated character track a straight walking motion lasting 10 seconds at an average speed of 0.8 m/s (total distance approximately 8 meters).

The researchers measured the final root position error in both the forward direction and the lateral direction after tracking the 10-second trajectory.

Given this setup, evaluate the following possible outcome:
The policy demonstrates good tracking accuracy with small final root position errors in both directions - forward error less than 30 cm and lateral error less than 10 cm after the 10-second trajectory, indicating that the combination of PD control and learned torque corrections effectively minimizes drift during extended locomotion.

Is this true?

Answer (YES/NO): NO